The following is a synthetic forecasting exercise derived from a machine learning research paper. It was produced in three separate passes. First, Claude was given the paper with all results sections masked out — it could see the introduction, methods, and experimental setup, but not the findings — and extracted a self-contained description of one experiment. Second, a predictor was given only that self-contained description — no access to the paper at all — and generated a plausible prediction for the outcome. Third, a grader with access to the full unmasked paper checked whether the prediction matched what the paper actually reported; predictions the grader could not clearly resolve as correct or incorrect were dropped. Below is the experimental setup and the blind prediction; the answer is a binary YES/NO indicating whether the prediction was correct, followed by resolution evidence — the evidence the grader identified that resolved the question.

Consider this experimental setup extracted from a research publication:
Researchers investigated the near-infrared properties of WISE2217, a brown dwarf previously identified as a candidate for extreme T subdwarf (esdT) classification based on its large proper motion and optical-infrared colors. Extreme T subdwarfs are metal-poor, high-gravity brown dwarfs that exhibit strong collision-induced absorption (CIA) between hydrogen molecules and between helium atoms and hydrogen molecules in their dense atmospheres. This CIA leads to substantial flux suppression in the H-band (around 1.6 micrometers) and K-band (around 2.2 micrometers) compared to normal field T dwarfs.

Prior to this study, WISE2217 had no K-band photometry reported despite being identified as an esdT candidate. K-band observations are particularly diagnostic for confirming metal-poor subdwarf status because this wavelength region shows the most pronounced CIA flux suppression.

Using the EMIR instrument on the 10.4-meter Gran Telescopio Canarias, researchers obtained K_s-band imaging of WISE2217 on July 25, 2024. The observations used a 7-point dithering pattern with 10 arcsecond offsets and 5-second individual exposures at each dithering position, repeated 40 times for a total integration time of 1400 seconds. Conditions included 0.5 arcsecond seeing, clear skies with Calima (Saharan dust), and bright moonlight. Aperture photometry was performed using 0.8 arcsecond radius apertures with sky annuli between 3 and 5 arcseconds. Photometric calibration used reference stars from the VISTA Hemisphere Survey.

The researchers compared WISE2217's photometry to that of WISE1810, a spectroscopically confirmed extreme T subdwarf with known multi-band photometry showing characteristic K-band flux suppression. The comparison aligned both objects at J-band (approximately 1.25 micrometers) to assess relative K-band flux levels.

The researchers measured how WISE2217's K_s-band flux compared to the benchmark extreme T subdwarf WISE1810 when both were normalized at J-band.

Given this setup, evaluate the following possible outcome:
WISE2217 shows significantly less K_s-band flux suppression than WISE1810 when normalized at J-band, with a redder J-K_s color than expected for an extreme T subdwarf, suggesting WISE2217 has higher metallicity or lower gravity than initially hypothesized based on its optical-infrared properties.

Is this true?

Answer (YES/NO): NO